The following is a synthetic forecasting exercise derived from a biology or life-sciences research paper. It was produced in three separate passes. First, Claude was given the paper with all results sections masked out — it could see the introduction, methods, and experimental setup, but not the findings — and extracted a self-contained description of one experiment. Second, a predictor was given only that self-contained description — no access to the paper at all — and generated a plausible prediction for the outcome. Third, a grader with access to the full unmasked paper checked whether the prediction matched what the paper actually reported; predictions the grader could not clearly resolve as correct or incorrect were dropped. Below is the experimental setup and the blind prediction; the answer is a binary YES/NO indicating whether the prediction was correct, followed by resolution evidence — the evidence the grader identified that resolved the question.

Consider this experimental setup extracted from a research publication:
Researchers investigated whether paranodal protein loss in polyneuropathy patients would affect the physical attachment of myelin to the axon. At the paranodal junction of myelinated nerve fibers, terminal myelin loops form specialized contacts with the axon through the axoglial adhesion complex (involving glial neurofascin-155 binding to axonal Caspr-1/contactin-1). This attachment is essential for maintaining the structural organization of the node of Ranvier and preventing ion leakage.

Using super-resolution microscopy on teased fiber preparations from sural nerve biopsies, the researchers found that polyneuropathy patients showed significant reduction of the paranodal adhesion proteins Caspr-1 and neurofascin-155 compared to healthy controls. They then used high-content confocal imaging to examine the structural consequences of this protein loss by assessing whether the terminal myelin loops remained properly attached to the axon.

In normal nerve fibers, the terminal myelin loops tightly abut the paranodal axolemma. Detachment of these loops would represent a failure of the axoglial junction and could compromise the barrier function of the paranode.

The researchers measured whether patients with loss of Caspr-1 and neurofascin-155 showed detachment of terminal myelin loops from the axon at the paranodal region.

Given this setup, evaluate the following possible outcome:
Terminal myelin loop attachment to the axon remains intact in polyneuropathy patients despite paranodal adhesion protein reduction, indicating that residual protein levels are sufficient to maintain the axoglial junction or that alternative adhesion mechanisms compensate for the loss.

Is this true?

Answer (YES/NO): YES